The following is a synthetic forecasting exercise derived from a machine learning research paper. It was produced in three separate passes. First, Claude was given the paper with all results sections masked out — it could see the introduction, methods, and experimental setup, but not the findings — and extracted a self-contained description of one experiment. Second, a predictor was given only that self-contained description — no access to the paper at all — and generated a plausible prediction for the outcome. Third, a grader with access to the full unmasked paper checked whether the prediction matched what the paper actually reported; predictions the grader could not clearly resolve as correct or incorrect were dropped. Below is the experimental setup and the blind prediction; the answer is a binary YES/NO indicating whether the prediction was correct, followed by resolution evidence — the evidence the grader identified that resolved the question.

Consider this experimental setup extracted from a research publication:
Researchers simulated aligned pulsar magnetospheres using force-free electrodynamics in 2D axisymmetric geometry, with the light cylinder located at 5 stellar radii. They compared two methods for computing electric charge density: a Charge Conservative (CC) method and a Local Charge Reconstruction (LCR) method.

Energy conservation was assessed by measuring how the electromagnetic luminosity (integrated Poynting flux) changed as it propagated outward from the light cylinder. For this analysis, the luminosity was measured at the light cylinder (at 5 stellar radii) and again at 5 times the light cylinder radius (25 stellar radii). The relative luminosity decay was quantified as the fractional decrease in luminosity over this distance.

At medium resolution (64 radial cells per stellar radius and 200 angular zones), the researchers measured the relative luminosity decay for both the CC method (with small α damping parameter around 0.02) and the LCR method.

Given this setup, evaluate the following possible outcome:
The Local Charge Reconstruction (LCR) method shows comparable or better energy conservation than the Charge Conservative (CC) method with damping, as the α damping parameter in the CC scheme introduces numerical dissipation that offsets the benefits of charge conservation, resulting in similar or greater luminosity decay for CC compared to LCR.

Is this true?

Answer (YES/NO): YES